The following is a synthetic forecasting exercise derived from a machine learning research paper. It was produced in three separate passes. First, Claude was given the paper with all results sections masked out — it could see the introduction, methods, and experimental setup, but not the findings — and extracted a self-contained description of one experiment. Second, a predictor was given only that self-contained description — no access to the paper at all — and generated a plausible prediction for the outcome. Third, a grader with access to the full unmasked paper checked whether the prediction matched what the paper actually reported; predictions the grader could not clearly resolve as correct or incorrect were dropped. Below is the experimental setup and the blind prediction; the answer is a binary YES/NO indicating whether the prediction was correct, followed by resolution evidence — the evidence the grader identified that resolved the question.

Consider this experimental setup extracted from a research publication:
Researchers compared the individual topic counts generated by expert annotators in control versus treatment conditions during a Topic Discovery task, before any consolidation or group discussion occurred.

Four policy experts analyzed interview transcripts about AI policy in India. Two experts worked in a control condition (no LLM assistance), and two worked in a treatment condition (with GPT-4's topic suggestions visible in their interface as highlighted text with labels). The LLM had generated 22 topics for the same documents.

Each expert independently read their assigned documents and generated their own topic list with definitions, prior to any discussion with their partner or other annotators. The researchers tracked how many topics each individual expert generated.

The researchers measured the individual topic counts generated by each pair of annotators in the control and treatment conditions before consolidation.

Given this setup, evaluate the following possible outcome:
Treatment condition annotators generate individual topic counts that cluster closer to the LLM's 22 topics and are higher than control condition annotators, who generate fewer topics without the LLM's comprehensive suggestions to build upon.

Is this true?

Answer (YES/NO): NO